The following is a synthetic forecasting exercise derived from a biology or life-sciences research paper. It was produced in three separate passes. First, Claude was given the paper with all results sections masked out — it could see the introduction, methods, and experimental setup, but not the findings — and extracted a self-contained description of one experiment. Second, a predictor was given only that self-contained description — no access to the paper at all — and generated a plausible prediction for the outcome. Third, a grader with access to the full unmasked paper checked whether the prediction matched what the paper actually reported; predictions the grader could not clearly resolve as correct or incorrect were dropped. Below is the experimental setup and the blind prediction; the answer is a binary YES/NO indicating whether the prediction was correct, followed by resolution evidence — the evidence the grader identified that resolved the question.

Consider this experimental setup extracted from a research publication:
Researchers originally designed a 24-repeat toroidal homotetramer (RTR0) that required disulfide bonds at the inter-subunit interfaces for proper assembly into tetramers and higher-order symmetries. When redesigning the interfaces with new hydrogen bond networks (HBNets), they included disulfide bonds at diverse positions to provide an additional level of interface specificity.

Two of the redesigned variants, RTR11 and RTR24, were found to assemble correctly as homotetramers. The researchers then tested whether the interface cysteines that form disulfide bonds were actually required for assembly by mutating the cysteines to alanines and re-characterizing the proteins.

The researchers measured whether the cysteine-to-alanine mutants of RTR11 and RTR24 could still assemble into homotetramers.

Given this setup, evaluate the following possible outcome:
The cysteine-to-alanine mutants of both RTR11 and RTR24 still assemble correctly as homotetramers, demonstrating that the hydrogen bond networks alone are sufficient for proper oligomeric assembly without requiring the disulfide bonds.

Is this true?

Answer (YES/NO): YES